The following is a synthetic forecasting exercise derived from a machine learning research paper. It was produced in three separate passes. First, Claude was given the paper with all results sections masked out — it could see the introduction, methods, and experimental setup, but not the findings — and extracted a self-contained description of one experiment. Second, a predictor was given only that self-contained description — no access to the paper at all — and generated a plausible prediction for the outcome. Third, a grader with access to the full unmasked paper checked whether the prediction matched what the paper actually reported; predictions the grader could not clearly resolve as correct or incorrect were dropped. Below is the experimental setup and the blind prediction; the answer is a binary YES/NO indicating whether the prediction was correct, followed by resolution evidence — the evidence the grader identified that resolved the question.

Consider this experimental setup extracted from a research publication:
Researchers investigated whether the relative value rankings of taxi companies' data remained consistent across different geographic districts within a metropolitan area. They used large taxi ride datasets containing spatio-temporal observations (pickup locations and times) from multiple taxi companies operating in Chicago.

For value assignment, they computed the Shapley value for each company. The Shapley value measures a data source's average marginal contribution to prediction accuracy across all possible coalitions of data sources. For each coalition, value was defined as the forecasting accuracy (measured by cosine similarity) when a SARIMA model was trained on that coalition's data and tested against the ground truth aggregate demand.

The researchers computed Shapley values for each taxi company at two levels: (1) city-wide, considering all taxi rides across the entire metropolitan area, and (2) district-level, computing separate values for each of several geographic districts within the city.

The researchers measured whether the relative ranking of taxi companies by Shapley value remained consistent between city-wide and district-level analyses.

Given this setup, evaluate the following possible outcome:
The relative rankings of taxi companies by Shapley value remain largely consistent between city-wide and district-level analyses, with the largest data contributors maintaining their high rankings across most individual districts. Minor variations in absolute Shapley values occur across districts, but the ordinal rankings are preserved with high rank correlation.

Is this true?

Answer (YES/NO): NO